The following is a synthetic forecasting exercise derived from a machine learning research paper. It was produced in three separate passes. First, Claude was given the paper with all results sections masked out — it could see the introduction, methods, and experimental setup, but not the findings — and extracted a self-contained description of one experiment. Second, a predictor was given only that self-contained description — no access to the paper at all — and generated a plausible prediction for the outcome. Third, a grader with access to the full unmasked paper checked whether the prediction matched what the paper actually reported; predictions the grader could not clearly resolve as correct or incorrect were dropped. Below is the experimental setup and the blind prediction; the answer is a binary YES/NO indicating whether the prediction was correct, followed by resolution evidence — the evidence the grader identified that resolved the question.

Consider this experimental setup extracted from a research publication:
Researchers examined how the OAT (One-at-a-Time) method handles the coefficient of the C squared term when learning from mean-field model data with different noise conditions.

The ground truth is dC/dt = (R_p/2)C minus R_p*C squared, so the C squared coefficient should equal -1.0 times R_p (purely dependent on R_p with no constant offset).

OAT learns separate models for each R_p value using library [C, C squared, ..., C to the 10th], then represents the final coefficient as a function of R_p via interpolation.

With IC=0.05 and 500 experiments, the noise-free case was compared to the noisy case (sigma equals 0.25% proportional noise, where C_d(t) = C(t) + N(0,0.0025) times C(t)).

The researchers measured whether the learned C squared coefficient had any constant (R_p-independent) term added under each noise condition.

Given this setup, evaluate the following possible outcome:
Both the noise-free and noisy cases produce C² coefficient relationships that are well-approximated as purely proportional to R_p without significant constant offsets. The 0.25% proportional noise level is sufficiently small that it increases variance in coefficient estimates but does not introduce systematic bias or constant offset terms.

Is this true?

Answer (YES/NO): NO